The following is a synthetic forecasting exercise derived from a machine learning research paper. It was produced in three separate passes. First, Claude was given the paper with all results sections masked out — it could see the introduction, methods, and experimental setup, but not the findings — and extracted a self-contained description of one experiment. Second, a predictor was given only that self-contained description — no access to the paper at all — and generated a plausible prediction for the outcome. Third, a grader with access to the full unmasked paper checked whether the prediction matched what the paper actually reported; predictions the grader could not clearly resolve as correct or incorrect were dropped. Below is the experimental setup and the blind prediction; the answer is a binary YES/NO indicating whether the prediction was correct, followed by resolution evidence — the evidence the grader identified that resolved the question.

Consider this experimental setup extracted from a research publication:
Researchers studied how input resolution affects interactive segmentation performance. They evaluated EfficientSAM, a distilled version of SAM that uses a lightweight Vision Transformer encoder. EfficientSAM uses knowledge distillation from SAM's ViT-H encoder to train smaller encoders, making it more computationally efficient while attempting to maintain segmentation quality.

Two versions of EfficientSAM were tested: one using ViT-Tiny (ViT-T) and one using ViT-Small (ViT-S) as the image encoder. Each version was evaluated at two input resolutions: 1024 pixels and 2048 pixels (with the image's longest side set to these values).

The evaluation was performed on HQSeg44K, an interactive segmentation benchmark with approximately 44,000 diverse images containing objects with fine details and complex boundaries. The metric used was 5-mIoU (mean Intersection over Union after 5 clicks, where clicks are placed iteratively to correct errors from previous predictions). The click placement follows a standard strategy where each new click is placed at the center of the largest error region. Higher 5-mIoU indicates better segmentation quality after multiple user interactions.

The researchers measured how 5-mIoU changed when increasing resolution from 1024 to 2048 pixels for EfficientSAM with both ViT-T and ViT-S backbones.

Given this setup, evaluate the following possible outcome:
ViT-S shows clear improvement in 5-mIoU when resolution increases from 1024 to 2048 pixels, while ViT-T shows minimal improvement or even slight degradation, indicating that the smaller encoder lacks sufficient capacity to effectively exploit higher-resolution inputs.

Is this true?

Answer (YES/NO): NO